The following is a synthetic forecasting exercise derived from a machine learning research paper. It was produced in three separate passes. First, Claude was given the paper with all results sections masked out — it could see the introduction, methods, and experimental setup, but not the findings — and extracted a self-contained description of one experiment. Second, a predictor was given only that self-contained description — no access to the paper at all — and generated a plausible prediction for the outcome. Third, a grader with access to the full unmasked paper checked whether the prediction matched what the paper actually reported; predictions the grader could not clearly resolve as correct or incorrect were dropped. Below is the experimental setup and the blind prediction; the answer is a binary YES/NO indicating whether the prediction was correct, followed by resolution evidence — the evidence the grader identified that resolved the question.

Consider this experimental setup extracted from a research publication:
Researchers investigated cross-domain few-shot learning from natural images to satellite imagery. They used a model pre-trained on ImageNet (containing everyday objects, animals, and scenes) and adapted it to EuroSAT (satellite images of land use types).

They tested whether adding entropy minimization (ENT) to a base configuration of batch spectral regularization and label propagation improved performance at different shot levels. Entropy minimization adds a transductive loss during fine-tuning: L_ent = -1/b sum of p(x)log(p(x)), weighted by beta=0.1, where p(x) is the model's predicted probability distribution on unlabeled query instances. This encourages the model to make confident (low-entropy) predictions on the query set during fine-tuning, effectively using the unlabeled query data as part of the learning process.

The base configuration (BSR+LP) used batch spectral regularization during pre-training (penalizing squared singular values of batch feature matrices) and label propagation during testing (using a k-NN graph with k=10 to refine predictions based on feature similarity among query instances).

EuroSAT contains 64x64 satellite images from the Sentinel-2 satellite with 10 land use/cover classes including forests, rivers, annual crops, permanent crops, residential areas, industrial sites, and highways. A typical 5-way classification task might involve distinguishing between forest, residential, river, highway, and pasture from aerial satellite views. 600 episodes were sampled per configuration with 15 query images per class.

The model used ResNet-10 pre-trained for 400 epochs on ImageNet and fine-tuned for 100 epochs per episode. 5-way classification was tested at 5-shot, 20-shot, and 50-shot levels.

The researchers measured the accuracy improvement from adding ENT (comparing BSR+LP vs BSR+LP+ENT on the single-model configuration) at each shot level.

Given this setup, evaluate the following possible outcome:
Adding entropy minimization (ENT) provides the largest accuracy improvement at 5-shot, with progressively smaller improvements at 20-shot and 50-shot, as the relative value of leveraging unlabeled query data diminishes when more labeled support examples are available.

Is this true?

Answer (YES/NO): YES